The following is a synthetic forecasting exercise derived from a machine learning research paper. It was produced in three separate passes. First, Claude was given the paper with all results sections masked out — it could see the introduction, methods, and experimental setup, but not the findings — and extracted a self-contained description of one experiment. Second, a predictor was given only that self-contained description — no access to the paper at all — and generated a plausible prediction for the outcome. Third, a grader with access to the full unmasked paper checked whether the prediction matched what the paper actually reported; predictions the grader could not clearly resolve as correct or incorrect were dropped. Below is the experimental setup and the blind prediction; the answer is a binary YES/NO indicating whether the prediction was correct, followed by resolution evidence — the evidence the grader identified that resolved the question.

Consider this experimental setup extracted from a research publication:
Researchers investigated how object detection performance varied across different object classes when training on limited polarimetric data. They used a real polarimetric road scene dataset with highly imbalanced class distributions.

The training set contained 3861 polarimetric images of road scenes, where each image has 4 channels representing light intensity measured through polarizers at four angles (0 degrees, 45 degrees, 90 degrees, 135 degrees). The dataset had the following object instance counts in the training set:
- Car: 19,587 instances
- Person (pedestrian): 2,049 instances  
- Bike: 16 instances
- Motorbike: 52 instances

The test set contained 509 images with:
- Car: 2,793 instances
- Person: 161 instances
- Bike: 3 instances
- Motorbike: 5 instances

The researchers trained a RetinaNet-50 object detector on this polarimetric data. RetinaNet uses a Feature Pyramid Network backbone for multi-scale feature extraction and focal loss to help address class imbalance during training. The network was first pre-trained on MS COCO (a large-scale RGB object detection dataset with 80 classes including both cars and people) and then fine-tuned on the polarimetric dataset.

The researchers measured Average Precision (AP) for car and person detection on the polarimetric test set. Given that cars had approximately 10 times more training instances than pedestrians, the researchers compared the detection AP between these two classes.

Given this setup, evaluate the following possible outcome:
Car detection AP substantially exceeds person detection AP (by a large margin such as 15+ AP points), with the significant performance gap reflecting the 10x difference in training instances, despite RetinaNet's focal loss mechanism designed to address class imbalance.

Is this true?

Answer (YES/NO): NO